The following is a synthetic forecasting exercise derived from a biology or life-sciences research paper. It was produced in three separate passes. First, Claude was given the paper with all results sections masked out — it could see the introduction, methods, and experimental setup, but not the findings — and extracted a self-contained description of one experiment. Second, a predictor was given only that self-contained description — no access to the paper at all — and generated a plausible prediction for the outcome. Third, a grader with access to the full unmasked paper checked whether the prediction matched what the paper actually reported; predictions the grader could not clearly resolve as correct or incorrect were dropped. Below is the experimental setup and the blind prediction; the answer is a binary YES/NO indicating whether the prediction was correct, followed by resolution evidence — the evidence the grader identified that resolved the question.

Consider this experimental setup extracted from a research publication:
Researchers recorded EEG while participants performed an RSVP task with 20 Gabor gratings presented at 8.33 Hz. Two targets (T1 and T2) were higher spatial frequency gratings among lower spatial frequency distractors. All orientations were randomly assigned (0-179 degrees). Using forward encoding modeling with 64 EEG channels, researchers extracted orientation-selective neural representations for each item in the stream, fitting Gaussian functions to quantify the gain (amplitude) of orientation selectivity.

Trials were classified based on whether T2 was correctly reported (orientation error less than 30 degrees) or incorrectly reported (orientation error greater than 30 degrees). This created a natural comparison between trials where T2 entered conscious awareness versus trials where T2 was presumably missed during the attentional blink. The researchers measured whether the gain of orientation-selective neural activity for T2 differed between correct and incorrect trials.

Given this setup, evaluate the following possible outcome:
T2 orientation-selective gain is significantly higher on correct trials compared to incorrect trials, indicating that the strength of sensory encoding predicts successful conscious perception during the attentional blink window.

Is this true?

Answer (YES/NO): YES